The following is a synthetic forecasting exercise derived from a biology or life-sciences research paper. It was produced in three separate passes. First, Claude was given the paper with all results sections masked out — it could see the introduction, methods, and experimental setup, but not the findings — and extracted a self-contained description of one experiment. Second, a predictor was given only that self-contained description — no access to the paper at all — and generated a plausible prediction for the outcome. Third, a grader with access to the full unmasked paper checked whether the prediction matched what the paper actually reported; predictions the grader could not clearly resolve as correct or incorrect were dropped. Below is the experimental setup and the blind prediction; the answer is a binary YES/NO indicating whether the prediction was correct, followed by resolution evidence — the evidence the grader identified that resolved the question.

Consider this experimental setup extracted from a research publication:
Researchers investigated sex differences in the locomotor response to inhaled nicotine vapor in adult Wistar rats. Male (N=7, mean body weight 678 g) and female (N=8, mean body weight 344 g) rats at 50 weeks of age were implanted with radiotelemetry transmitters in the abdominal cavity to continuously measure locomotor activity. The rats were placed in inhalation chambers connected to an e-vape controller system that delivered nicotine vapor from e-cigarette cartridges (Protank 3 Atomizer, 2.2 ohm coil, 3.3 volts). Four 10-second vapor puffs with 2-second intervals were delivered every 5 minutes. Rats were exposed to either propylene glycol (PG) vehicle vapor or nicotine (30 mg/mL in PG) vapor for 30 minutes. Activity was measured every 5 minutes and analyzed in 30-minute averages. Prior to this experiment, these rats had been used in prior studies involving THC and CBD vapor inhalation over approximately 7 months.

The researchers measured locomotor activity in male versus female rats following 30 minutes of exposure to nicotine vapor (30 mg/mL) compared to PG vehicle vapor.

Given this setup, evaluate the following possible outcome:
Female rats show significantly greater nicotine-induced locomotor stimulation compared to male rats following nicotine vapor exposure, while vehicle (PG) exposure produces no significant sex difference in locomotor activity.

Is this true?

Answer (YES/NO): NO